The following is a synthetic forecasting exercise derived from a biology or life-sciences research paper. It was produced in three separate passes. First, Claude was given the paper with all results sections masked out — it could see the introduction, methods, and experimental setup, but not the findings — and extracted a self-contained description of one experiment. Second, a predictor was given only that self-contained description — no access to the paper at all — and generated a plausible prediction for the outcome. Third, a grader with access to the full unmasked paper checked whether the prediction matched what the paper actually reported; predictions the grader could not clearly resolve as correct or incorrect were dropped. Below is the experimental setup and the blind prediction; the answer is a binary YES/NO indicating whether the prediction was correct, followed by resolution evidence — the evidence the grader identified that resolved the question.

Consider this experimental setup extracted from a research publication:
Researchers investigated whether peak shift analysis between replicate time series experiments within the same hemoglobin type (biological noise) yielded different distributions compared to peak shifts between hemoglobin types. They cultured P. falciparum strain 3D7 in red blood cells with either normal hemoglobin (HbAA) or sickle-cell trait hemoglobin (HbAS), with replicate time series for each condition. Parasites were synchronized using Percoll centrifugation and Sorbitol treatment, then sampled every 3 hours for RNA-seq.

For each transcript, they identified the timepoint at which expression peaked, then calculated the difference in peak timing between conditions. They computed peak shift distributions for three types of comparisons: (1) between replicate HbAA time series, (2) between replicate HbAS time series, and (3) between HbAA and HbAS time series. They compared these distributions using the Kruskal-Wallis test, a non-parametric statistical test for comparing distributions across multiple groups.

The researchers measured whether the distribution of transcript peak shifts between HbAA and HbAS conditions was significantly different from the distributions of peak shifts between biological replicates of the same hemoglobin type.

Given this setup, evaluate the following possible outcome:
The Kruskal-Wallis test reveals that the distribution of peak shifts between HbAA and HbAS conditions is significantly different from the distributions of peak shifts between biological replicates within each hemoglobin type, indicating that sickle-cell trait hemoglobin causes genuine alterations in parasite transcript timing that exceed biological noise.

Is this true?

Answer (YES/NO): NO